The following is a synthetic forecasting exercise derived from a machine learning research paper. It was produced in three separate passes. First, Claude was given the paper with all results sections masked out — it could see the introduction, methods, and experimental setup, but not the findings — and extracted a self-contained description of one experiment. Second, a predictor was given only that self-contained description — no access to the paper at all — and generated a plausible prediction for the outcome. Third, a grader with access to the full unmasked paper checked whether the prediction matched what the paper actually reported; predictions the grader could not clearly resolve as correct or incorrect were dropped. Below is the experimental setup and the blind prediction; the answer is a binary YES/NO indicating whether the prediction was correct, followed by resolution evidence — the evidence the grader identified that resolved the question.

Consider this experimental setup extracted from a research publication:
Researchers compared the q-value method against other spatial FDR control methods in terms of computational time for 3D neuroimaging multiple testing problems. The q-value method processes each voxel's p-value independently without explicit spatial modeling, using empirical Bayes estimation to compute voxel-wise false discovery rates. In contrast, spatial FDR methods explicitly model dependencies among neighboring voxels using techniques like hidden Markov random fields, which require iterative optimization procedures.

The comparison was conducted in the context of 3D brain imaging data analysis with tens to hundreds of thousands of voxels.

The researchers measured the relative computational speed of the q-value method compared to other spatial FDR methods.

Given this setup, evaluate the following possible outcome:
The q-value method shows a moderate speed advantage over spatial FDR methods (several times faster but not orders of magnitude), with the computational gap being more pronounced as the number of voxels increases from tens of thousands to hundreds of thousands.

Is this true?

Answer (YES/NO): NO